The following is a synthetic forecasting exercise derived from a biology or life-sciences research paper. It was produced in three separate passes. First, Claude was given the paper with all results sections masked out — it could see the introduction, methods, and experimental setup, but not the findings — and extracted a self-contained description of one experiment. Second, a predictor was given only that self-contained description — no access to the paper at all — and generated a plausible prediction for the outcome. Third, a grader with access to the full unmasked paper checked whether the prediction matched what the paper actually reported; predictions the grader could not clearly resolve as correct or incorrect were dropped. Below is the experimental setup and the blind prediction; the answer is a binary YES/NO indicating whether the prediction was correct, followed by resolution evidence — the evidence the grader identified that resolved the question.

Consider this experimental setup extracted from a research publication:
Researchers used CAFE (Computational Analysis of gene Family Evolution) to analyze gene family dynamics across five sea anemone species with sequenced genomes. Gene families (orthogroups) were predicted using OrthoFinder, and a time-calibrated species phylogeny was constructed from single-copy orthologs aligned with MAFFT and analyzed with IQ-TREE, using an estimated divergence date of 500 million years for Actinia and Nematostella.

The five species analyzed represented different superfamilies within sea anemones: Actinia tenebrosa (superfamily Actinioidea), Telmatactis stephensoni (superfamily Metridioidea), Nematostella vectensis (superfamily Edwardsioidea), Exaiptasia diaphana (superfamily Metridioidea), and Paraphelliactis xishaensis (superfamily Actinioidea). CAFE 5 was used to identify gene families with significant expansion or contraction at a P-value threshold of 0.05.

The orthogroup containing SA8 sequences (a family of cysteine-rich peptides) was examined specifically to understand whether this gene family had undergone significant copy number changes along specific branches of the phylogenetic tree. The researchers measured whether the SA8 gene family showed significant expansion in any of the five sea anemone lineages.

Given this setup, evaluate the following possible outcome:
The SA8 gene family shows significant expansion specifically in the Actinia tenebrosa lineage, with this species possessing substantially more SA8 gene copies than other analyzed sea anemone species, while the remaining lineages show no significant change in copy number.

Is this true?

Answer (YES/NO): NO